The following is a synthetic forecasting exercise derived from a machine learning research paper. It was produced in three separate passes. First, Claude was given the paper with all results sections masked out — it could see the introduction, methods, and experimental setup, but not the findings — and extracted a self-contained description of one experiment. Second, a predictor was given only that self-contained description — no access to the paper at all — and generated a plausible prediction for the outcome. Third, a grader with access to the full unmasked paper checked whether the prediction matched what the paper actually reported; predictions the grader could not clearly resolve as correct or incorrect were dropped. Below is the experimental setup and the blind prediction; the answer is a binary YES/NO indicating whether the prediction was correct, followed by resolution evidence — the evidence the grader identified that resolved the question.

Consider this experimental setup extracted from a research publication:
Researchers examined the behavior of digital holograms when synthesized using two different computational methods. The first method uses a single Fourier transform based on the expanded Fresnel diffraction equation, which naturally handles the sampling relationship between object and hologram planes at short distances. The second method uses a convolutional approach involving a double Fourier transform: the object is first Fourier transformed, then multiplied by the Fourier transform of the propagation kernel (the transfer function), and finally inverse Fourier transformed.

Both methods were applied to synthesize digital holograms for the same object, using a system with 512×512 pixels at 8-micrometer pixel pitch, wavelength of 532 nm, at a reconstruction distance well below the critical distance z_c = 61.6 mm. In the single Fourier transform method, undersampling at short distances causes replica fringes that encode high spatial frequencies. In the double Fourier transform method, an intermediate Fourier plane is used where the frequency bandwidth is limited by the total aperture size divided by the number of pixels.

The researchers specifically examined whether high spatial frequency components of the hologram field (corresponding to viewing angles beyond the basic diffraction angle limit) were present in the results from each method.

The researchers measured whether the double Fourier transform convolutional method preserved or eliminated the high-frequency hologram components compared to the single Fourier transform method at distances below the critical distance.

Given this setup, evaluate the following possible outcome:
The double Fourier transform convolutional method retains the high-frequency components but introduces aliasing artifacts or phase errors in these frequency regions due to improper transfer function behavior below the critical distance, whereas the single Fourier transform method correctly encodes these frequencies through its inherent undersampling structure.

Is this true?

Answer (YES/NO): NO